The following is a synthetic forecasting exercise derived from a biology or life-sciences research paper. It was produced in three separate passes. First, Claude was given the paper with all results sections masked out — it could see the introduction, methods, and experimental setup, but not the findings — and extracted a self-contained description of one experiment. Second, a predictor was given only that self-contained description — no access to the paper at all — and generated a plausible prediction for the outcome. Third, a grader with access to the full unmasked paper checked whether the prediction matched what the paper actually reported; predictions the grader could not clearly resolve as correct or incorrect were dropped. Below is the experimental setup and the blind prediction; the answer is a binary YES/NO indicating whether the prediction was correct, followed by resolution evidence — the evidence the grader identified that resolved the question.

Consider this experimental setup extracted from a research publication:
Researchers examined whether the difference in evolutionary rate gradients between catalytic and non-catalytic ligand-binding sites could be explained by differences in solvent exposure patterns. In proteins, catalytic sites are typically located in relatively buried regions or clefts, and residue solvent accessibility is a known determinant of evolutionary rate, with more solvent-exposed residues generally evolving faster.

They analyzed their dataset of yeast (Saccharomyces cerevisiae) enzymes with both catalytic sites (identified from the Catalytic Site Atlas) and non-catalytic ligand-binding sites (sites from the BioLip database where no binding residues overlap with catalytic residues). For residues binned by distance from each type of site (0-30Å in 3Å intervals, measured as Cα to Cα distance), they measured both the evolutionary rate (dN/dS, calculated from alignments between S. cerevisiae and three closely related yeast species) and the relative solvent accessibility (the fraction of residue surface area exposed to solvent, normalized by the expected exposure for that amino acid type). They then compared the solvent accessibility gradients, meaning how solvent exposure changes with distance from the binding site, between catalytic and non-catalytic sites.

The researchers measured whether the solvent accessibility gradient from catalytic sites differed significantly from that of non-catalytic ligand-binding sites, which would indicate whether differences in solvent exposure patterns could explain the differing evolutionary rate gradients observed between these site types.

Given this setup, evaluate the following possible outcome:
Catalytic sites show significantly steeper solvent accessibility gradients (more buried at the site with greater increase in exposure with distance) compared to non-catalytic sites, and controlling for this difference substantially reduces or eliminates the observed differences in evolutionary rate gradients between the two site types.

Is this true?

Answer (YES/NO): NO